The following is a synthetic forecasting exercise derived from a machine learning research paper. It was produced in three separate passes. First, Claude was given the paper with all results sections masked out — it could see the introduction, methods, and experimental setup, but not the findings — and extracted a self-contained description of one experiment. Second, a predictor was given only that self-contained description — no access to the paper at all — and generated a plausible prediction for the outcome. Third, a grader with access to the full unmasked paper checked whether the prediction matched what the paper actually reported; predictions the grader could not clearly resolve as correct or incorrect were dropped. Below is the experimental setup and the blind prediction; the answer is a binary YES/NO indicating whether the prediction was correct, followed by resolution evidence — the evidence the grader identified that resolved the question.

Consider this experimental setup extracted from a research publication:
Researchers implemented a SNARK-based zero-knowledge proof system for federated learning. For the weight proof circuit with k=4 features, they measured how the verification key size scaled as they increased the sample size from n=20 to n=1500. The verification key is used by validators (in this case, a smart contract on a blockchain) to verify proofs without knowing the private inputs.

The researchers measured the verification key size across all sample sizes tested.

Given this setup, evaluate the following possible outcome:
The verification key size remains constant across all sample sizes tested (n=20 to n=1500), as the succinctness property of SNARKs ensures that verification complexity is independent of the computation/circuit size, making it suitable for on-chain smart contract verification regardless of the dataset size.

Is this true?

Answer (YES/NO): YES